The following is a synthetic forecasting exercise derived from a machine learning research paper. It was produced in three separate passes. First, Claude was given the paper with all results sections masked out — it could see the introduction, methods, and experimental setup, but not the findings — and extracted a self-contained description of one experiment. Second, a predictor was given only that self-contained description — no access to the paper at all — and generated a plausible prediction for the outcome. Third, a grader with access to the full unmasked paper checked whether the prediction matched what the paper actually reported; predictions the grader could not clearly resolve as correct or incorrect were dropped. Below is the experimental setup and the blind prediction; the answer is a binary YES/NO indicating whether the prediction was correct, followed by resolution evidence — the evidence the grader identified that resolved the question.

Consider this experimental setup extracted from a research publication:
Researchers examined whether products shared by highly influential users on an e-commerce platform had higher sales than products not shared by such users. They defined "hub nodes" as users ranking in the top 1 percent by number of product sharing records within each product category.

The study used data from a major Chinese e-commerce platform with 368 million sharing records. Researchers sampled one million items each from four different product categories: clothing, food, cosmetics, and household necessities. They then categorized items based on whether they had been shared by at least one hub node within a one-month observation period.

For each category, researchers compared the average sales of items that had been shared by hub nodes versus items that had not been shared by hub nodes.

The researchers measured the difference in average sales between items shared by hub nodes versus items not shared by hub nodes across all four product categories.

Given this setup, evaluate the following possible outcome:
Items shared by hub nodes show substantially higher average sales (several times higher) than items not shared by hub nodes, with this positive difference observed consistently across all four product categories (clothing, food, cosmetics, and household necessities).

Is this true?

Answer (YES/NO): YES